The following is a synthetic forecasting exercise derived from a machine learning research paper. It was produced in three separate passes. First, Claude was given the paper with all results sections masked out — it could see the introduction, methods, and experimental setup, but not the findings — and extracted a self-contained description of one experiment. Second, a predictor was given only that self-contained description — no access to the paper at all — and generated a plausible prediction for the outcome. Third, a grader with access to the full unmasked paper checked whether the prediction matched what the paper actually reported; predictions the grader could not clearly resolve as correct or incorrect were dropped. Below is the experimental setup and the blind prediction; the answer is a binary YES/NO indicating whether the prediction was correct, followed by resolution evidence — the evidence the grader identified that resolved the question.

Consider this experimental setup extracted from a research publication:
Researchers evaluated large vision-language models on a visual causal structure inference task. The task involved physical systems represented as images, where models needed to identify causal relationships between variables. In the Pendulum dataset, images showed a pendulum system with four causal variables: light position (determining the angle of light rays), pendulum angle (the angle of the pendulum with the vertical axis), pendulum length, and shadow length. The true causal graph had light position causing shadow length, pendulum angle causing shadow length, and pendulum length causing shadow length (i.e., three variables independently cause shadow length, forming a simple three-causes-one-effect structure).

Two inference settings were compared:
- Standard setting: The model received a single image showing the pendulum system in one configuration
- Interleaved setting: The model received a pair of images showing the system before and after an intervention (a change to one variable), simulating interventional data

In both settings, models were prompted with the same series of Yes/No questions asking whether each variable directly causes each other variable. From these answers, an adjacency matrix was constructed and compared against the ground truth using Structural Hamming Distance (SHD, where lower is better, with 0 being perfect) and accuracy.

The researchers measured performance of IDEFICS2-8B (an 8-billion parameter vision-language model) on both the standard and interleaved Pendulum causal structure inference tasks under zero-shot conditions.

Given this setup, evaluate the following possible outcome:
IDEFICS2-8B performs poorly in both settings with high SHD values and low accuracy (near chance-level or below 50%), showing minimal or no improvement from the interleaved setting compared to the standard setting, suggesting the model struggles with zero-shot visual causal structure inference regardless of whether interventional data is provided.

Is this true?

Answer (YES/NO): NO